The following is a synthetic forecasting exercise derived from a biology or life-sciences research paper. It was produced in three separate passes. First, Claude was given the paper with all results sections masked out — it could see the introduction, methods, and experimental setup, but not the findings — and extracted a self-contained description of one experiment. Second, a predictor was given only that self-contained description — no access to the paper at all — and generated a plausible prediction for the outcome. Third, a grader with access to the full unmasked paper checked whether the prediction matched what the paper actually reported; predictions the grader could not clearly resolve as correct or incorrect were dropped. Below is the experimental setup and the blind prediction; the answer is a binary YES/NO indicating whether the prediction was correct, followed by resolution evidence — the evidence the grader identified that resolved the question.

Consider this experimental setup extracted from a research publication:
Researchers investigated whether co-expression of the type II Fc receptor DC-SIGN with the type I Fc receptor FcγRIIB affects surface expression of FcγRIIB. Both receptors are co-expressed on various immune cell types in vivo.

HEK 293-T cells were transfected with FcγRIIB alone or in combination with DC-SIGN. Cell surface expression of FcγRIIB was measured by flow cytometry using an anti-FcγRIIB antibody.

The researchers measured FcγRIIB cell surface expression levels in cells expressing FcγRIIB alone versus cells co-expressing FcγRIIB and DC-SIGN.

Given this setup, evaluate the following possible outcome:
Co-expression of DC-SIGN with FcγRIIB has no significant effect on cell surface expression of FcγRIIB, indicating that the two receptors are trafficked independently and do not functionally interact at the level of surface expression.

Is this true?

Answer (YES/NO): NO